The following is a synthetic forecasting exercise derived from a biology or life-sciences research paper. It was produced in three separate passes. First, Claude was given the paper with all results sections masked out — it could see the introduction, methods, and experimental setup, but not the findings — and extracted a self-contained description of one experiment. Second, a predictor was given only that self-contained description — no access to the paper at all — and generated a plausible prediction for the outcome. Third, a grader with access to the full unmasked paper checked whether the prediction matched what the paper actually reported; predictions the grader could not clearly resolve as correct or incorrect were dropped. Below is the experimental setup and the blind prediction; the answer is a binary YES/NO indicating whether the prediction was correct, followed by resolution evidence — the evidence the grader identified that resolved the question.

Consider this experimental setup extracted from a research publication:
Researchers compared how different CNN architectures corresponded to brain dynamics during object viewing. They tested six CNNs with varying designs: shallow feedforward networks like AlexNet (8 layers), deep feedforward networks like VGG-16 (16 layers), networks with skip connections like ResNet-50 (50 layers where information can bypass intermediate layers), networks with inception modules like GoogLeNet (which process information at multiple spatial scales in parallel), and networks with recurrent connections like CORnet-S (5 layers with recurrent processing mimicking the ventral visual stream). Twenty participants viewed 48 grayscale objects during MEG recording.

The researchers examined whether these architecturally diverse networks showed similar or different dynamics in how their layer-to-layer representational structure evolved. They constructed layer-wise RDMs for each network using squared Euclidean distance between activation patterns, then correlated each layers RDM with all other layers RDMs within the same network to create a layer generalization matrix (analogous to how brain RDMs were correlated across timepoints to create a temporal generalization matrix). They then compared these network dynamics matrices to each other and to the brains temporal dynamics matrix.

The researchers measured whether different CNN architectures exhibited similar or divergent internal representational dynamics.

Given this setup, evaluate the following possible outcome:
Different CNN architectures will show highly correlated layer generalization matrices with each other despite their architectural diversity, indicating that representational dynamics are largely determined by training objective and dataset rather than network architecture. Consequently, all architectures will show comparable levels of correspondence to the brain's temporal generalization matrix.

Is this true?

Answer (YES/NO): NO